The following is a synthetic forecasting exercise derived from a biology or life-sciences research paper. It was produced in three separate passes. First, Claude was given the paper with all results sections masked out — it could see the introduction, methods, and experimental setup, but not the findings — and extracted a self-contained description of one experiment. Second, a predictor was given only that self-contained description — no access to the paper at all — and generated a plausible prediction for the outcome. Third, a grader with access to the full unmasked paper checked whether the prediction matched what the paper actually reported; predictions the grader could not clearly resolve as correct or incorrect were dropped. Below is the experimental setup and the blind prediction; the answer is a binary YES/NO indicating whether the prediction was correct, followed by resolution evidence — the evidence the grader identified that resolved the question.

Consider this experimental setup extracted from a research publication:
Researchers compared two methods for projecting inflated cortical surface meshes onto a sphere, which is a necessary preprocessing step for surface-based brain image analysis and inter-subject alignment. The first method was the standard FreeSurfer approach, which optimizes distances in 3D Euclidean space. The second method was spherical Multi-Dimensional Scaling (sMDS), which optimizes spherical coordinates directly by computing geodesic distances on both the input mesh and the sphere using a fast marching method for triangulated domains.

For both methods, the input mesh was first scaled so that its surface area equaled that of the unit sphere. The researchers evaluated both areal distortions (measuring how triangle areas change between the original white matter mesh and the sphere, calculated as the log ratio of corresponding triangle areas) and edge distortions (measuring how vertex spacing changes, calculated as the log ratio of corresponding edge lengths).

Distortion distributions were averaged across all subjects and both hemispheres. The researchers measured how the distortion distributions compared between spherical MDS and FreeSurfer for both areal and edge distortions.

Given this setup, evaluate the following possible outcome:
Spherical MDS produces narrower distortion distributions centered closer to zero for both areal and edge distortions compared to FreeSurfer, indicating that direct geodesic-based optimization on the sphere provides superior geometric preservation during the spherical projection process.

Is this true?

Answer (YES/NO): NO